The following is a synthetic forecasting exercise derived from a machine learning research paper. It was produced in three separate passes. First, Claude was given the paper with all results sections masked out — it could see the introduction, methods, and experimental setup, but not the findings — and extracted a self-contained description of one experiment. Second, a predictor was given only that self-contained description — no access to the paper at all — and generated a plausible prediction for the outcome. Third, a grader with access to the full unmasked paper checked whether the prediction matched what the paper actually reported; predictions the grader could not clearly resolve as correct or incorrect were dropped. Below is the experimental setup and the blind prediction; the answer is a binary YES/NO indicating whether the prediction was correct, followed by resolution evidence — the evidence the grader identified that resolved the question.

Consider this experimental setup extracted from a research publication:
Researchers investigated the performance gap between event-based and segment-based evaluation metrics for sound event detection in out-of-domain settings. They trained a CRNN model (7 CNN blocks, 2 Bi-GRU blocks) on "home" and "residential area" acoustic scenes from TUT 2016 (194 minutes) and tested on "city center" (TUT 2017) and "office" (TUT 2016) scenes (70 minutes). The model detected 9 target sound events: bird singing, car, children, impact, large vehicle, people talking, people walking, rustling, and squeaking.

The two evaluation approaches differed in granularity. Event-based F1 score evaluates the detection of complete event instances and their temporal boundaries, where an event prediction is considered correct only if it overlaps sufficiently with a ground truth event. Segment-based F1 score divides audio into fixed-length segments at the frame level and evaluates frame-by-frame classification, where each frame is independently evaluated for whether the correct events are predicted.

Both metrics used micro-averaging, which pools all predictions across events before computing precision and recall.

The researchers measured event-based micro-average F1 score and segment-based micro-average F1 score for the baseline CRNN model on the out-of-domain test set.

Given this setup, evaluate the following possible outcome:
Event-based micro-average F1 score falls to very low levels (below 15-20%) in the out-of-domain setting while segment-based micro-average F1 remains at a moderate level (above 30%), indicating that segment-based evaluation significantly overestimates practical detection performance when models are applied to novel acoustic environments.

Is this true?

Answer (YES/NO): YES